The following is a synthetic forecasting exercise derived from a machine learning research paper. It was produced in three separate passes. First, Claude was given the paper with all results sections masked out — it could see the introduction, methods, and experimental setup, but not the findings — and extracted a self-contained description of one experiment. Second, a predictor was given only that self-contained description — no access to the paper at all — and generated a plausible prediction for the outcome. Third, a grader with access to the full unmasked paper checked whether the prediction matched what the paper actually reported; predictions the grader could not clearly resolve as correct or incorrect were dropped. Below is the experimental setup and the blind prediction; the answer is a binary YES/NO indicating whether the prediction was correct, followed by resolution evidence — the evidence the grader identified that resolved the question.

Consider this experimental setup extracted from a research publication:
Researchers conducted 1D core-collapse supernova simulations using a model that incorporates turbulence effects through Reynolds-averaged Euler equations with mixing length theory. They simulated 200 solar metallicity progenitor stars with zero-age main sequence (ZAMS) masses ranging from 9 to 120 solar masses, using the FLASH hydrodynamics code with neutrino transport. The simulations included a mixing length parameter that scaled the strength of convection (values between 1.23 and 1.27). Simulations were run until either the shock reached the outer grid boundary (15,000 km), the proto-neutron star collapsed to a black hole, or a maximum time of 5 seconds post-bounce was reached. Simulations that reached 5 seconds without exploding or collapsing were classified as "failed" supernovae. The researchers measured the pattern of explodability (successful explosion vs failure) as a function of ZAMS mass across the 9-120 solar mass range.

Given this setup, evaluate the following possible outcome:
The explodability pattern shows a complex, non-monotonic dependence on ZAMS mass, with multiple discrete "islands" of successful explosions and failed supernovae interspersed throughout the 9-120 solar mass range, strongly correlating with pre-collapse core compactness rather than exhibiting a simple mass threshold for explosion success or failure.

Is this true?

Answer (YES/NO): YES